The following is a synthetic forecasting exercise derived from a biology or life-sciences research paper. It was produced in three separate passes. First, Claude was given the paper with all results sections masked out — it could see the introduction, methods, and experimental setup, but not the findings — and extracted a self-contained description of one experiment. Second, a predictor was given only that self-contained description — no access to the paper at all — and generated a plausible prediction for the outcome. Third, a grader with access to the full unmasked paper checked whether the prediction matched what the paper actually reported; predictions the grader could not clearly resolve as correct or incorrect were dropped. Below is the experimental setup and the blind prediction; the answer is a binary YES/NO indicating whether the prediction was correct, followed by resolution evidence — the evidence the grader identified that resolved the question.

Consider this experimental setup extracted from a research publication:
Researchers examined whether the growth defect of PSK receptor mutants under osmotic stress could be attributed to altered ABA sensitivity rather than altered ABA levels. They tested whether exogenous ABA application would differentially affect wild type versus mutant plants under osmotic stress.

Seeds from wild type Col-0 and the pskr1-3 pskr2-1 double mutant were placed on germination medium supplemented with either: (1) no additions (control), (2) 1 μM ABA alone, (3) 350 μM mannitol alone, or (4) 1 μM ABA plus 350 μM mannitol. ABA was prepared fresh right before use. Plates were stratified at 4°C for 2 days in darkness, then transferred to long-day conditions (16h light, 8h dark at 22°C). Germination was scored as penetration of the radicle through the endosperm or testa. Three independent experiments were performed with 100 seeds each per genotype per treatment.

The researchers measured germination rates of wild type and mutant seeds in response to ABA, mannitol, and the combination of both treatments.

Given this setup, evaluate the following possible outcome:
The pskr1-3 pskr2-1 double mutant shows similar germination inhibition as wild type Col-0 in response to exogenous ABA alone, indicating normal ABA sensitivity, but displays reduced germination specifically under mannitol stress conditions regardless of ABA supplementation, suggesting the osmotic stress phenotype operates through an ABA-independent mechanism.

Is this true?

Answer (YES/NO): NO